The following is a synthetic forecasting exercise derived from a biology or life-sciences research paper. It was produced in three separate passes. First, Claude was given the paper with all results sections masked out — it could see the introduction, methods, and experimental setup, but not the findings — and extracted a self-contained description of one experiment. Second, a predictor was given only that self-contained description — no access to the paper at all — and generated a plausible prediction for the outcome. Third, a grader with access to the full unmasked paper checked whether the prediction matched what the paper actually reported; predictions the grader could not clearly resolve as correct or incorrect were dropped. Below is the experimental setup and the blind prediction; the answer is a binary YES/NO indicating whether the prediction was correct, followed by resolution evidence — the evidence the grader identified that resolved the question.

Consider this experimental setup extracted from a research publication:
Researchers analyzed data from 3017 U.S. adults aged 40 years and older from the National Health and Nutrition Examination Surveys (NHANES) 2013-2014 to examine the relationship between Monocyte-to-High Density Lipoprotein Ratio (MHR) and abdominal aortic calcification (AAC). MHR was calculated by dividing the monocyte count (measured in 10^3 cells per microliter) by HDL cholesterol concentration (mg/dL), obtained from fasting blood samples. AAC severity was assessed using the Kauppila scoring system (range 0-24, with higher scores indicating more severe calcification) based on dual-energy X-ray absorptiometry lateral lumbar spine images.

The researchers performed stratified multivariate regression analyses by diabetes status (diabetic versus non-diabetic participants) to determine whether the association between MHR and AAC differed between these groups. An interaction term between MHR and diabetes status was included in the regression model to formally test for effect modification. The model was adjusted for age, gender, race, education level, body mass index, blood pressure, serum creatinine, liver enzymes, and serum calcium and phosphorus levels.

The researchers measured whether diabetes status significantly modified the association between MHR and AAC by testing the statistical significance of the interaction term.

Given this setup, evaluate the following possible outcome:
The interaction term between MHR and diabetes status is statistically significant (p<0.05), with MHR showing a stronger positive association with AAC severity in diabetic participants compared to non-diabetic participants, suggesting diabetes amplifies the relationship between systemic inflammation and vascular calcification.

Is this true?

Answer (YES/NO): NO